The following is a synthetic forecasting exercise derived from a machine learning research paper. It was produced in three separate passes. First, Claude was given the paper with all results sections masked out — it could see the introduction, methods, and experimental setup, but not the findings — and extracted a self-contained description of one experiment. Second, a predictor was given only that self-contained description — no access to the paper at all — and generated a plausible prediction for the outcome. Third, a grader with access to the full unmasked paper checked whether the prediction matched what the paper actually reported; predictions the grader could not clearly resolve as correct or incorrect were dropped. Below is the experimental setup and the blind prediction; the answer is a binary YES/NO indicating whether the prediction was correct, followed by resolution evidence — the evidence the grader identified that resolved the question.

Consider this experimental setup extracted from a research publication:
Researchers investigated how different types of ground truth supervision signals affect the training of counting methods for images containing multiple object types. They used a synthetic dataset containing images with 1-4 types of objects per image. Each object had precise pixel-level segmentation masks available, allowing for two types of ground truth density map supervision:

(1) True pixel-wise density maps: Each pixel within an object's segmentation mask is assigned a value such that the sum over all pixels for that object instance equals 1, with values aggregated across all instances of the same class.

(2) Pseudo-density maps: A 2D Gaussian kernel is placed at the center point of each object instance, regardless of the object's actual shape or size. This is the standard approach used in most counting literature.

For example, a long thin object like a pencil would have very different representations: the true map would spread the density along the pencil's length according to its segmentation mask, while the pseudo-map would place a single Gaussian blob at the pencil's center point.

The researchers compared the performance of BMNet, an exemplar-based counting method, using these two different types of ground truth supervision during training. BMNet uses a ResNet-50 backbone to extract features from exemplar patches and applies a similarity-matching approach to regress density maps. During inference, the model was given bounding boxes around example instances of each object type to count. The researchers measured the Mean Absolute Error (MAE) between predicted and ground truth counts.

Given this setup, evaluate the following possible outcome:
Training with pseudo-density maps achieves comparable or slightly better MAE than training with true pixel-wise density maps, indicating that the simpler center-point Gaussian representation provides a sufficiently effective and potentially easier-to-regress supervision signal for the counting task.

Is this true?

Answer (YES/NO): NO